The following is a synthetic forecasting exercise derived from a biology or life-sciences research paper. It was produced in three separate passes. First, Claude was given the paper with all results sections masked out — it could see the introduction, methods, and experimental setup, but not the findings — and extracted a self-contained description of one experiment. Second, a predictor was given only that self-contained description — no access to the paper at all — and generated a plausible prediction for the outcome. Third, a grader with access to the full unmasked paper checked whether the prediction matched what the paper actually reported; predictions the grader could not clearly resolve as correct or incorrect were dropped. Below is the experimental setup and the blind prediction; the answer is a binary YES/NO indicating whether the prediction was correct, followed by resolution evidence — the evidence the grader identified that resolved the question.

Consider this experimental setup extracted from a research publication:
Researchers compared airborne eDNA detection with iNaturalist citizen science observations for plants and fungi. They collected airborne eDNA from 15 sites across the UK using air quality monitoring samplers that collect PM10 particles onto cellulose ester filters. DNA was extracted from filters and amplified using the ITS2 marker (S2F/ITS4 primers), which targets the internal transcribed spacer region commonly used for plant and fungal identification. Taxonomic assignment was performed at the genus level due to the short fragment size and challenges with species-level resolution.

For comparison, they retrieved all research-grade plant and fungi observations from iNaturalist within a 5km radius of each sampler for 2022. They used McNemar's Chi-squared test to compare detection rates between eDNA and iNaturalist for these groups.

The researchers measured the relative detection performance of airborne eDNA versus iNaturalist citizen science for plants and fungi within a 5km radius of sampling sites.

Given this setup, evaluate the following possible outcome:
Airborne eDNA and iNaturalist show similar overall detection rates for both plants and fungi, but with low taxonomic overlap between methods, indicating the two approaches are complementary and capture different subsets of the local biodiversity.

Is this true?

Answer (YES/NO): NO